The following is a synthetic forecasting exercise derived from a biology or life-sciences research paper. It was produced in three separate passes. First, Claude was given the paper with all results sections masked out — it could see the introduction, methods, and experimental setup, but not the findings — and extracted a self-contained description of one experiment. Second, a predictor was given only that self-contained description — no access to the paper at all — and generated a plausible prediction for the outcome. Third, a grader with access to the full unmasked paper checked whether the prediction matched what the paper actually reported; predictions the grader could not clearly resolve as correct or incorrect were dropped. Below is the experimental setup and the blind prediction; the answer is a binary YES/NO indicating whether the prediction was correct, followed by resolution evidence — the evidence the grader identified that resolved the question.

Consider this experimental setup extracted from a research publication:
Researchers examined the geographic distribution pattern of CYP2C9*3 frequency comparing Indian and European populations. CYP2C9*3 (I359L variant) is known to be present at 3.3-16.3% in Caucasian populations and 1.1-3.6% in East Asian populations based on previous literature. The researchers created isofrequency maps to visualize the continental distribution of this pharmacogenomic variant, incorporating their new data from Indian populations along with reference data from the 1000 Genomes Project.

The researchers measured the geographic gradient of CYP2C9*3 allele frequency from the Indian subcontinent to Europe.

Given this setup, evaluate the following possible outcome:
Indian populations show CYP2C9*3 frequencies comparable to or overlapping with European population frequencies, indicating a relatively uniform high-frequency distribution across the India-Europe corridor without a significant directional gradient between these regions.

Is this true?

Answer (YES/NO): NO